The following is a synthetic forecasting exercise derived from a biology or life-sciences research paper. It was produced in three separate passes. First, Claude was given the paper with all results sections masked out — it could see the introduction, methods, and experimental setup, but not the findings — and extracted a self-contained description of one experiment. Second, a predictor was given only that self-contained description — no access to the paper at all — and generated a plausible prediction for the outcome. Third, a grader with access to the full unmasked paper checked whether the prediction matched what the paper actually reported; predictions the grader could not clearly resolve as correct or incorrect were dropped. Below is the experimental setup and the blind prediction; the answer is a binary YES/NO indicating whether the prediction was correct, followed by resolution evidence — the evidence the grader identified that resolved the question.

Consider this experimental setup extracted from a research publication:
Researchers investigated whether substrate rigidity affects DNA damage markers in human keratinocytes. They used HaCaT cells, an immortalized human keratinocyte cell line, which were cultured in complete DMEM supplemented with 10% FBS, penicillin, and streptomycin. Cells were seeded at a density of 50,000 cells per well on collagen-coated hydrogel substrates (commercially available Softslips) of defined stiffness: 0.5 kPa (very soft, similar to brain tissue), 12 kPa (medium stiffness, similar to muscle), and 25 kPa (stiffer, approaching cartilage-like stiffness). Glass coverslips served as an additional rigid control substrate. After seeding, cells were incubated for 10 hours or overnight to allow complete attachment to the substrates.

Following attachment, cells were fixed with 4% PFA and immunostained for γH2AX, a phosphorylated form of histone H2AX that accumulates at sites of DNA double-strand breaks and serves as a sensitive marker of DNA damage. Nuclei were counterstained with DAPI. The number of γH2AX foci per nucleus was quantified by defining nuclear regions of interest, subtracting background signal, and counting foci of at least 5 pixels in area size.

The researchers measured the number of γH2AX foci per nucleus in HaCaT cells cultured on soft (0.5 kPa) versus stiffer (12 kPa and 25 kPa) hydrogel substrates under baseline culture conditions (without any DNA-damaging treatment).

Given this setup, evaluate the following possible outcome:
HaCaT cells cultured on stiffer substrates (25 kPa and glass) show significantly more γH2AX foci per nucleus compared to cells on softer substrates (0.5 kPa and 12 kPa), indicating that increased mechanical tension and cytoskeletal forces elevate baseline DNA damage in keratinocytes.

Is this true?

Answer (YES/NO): NO